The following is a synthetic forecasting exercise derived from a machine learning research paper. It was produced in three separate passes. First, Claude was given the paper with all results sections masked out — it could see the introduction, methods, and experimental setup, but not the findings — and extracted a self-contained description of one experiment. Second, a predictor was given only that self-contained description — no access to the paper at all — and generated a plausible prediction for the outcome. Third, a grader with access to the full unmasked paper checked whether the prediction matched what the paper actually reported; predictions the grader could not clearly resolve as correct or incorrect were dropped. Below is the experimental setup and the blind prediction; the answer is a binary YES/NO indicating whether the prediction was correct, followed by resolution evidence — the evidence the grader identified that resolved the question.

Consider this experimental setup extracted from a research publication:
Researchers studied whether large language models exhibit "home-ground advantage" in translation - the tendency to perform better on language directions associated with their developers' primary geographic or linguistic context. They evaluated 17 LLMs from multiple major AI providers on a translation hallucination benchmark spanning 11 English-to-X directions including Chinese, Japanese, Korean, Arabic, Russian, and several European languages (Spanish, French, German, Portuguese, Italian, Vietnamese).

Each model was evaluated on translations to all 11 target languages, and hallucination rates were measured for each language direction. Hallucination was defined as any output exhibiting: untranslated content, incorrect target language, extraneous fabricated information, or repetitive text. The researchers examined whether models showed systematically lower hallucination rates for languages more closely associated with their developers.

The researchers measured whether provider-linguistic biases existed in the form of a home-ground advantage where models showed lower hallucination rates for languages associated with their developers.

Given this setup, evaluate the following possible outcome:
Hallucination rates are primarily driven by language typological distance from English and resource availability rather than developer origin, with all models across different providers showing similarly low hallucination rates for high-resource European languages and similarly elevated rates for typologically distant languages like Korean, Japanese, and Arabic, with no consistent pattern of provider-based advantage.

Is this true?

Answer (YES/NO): NO